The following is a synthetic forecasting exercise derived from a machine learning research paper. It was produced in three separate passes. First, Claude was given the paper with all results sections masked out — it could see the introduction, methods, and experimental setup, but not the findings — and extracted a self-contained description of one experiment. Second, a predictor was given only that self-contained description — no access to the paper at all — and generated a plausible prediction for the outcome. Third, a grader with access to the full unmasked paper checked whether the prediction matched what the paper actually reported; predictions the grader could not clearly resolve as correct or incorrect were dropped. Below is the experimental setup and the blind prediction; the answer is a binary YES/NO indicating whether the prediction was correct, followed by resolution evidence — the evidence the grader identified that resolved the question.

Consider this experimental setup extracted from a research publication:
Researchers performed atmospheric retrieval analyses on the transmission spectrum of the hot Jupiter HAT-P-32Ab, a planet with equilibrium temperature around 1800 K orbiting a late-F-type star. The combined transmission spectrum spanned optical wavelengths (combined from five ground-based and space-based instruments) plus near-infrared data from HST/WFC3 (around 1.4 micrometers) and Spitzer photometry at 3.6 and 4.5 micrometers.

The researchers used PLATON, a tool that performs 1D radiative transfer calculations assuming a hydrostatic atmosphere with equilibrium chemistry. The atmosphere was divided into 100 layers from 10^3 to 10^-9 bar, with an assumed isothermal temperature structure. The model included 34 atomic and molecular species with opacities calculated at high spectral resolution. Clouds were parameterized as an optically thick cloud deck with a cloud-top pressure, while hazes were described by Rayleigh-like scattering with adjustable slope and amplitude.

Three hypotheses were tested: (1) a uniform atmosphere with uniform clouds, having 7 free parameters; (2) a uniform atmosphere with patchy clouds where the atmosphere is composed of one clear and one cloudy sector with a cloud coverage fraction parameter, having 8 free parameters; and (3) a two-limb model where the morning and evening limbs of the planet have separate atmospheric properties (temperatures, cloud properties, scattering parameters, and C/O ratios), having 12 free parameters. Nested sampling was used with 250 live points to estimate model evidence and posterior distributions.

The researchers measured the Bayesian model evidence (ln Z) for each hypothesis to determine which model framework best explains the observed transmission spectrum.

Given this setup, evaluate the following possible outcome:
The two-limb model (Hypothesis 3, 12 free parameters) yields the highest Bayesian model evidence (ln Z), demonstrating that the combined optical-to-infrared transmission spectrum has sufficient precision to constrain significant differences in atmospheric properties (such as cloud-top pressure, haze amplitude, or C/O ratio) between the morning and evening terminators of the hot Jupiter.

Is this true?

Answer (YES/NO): YES